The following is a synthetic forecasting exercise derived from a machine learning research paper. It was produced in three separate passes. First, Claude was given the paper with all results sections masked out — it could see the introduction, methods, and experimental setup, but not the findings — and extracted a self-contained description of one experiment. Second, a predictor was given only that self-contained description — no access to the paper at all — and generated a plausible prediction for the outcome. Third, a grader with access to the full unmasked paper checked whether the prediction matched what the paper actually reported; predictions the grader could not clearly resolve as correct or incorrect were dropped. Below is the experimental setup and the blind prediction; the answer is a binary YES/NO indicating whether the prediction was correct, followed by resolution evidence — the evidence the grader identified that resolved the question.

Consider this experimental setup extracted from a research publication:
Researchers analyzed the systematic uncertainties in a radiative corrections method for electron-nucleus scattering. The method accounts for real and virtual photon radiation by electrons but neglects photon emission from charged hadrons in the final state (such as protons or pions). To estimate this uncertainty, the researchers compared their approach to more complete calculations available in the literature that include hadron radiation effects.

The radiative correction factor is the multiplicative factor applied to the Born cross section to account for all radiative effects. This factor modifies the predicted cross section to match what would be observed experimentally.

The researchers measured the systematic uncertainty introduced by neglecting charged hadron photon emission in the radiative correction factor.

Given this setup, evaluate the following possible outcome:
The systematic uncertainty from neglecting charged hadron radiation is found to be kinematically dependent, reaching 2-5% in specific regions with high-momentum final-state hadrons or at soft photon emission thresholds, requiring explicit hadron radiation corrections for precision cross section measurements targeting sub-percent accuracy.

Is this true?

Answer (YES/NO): NO